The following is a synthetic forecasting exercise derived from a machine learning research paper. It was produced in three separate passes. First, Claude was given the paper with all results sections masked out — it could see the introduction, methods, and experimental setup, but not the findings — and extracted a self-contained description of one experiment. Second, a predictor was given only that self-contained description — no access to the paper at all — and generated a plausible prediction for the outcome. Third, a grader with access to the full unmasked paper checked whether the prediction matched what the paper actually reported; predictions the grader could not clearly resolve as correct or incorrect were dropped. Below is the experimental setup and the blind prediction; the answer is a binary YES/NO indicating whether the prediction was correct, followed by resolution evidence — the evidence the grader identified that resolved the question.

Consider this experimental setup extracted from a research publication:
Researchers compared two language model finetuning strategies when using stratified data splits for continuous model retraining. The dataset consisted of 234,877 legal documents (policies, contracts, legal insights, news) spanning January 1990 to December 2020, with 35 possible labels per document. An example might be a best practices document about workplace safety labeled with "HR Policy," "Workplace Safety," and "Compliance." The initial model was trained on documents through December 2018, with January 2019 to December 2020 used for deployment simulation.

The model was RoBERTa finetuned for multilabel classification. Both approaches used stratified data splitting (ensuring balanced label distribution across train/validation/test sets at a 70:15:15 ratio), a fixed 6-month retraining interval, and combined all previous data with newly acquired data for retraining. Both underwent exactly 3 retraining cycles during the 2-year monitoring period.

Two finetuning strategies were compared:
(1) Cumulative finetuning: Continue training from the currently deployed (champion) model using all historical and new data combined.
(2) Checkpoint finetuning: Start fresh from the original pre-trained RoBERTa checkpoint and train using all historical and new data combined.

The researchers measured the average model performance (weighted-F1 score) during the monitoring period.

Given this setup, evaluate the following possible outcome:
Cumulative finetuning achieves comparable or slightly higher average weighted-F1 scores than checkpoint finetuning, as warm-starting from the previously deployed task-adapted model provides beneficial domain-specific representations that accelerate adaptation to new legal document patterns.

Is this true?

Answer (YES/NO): NO